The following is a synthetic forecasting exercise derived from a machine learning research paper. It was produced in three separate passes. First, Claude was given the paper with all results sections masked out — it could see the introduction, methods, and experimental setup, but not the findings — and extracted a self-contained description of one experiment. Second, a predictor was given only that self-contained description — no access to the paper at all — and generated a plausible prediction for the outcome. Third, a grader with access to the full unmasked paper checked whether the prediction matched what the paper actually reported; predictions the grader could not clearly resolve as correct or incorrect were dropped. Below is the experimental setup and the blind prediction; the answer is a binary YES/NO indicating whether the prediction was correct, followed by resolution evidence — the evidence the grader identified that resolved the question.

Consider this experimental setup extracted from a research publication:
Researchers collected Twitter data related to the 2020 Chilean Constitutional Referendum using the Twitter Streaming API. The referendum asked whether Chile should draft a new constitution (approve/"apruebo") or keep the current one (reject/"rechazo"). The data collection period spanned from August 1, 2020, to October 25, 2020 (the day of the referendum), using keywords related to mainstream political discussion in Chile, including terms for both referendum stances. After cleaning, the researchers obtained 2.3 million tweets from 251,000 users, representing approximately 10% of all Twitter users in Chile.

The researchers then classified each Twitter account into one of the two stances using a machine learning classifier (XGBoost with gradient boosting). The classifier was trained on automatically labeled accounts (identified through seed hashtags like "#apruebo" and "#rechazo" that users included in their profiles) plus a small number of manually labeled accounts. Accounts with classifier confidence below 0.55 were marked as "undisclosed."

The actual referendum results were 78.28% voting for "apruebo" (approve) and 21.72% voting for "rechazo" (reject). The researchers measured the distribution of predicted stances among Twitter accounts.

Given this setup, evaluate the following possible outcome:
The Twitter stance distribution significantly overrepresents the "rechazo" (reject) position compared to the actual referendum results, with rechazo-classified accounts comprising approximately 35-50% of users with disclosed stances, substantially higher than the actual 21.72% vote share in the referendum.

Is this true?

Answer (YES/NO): NO